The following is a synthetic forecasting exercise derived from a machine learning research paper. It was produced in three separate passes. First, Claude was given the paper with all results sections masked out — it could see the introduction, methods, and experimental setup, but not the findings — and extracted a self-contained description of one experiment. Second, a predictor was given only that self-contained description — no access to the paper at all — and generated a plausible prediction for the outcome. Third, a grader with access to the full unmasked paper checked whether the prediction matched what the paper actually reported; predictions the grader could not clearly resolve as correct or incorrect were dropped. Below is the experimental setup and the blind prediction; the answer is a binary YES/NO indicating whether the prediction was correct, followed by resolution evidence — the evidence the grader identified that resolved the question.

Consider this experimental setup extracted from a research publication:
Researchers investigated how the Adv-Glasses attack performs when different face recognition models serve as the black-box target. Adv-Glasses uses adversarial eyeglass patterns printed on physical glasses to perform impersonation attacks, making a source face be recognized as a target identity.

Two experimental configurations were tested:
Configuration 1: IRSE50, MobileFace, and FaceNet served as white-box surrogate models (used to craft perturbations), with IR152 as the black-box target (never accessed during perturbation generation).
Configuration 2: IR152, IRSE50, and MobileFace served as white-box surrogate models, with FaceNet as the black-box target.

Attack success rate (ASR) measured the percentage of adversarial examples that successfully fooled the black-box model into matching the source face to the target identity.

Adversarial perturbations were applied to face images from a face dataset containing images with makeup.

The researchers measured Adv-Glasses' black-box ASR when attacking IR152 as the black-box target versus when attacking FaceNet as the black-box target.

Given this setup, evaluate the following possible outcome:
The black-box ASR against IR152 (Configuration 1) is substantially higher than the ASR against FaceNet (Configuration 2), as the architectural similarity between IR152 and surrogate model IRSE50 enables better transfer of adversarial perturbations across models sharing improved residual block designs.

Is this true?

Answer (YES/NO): NO